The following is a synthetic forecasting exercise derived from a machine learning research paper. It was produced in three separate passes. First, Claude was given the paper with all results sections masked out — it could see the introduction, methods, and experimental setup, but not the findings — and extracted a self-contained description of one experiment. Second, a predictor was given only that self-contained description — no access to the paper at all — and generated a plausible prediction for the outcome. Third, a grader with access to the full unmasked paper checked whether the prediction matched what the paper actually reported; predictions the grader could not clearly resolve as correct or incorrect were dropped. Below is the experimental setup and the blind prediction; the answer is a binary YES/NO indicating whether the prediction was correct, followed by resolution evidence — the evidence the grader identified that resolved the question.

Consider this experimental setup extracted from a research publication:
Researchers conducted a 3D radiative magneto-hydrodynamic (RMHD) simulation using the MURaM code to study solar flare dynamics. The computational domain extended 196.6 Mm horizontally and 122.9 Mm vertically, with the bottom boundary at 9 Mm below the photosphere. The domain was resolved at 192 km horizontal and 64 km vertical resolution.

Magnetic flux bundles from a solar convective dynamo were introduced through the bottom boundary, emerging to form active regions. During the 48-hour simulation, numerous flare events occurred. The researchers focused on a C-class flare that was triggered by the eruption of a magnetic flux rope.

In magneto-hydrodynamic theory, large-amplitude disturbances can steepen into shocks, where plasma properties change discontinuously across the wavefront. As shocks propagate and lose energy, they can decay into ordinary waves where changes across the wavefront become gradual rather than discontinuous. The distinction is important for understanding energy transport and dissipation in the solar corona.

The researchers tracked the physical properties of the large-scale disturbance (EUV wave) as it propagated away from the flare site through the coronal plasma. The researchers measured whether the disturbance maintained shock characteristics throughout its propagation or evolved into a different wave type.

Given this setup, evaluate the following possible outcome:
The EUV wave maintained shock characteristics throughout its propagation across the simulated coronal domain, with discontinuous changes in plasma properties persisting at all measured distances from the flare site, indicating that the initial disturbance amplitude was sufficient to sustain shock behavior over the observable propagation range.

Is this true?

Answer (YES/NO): NO